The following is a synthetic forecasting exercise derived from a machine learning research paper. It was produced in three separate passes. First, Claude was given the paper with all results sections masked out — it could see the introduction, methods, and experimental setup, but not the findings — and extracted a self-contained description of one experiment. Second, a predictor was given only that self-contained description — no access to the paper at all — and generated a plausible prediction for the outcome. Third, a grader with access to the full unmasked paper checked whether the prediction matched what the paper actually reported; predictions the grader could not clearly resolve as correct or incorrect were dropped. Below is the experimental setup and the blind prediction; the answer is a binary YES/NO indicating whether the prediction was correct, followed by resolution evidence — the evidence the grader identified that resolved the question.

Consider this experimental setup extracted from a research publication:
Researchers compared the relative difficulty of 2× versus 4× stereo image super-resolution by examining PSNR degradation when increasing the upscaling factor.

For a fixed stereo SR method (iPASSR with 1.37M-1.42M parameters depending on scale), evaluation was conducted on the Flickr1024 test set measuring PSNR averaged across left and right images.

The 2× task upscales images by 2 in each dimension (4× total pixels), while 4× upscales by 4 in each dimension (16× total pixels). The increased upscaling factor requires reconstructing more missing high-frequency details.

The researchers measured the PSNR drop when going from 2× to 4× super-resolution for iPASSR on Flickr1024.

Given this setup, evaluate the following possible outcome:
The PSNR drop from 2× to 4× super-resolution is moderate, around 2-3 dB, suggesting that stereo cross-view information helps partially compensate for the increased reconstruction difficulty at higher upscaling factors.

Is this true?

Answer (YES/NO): NO